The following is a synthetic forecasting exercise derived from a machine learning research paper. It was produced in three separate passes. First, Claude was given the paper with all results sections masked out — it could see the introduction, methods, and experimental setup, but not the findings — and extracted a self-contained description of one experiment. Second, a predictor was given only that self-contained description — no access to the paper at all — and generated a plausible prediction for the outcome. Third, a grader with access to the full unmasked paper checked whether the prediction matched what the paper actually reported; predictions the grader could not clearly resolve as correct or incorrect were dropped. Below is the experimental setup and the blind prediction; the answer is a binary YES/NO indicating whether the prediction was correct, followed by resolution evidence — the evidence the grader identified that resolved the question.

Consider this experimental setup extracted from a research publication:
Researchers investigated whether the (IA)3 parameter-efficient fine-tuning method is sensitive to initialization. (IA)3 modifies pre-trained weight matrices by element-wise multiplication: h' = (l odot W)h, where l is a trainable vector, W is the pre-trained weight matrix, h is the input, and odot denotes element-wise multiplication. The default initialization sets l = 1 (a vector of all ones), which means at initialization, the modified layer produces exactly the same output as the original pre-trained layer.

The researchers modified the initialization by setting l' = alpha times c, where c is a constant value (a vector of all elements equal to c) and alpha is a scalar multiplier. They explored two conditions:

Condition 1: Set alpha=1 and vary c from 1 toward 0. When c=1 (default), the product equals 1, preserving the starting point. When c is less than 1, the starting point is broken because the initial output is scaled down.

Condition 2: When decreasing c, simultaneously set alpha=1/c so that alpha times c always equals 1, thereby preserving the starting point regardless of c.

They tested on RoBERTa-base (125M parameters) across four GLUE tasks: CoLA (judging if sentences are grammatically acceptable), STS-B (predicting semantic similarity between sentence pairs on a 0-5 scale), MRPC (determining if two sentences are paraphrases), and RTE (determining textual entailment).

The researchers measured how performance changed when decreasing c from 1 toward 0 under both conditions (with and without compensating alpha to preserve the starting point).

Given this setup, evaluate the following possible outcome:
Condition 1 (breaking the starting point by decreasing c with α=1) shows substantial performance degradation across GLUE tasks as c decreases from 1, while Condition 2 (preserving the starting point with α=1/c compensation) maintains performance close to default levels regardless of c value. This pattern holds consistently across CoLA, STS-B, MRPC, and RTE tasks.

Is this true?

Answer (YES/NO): NO